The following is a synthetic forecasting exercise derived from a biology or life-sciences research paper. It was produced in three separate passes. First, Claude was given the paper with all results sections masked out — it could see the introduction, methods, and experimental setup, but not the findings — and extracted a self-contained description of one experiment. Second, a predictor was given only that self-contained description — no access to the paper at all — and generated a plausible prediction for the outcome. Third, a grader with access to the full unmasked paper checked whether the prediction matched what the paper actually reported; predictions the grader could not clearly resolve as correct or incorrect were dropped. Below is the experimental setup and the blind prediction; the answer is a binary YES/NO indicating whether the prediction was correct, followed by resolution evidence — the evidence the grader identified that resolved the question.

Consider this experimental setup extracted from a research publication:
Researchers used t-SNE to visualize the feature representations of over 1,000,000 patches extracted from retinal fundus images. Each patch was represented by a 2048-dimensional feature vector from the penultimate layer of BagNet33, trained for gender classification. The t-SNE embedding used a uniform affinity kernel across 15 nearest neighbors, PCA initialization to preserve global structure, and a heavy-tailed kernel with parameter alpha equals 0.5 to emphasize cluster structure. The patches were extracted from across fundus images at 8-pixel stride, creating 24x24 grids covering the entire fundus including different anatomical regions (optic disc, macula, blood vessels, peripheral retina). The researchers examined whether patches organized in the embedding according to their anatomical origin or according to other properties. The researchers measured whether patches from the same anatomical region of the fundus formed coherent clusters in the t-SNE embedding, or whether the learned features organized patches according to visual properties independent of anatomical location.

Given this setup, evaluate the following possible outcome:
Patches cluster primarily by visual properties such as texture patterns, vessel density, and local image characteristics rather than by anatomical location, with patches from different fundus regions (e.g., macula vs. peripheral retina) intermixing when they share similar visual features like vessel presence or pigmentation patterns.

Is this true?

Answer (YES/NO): NO